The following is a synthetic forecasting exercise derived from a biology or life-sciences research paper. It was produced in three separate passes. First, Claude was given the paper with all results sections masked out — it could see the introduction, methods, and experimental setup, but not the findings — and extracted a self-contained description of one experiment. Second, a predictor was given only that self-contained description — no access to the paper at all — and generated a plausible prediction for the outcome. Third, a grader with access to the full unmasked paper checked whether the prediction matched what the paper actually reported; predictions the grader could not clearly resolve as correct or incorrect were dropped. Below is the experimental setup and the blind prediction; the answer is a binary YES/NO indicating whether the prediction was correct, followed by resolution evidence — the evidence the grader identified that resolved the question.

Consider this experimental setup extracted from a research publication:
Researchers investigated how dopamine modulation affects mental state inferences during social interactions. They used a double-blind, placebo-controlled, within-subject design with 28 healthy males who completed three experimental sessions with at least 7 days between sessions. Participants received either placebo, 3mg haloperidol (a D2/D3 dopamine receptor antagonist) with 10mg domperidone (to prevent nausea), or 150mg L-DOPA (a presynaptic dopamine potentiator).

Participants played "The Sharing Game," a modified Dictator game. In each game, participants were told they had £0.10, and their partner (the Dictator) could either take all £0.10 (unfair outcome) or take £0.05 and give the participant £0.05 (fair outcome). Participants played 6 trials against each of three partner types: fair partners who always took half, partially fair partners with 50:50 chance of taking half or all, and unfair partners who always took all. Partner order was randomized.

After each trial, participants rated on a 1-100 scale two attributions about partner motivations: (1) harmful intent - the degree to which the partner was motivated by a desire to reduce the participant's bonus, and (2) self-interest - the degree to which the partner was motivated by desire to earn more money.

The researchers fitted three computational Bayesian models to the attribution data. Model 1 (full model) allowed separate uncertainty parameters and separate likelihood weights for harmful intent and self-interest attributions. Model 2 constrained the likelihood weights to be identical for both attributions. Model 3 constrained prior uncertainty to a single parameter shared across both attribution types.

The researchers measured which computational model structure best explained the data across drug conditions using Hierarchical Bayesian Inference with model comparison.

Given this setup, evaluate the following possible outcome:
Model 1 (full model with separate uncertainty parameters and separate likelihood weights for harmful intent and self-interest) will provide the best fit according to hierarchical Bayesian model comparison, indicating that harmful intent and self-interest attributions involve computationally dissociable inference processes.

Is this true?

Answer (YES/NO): NO